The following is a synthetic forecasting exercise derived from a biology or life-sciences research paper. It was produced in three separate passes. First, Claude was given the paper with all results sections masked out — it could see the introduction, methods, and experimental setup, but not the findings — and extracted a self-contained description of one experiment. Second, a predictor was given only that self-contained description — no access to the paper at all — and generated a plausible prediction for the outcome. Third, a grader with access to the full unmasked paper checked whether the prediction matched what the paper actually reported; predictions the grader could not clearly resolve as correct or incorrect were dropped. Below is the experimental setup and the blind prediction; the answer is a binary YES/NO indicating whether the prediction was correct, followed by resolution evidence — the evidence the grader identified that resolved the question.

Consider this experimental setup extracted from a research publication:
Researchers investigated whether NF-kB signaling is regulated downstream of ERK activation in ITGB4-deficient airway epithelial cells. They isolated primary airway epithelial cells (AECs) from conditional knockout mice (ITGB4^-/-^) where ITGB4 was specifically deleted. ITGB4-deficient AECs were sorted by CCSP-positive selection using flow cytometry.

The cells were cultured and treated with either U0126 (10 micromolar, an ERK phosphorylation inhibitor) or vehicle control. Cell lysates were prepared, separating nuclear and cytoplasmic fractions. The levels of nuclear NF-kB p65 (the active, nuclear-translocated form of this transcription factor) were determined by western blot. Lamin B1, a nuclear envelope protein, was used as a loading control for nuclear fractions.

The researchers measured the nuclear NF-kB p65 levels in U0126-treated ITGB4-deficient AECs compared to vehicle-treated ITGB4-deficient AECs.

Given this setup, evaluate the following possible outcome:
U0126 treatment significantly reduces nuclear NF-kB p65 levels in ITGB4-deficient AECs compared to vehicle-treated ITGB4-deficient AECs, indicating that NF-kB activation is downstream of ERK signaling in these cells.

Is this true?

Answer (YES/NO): YES